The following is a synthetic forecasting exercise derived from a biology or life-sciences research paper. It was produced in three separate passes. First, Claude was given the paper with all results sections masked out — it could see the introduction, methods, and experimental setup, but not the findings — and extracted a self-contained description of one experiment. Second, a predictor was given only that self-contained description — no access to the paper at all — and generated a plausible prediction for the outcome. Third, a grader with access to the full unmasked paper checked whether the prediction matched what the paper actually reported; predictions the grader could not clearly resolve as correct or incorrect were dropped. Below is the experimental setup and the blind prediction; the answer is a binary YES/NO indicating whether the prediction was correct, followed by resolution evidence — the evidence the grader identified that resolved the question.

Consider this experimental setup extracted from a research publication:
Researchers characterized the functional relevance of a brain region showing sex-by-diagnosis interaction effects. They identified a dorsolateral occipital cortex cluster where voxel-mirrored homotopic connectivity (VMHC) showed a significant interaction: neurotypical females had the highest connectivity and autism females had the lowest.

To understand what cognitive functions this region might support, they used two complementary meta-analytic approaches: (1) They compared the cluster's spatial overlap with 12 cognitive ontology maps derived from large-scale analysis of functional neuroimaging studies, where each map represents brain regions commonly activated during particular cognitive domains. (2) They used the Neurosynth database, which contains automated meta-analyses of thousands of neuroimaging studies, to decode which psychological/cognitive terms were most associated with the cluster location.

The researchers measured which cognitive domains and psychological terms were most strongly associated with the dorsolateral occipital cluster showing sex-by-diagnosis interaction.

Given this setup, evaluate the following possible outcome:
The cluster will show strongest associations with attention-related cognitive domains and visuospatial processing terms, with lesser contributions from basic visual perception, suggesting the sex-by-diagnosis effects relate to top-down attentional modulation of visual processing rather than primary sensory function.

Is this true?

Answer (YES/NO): NO